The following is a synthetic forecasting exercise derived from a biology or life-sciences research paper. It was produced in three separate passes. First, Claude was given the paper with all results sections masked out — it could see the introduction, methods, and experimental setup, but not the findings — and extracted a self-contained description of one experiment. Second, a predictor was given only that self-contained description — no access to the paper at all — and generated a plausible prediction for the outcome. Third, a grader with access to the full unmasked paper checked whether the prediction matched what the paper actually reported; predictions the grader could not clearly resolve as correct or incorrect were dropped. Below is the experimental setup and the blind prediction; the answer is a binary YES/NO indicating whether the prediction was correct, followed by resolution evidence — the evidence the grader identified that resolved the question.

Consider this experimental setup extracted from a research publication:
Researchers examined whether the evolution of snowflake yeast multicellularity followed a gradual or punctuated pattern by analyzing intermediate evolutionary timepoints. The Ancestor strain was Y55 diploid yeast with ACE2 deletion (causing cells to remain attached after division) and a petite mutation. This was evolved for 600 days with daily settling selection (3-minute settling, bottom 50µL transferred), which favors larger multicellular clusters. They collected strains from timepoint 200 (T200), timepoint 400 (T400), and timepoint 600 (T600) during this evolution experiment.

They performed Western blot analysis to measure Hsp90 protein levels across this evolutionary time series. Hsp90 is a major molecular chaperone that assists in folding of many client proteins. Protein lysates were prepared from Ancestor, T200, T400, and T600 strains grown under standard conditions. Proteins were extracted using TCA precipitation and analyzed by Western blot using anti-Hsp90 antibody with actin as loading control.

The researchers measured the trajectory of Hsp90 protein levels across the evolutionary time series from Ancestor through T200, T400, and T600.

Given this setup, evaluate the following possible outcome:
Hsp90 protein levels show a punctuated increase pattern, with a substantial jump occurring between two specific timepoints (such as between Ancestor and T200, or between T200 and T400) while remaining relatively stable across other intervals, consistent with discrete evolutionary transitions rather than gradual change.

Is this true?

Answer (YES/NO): NO